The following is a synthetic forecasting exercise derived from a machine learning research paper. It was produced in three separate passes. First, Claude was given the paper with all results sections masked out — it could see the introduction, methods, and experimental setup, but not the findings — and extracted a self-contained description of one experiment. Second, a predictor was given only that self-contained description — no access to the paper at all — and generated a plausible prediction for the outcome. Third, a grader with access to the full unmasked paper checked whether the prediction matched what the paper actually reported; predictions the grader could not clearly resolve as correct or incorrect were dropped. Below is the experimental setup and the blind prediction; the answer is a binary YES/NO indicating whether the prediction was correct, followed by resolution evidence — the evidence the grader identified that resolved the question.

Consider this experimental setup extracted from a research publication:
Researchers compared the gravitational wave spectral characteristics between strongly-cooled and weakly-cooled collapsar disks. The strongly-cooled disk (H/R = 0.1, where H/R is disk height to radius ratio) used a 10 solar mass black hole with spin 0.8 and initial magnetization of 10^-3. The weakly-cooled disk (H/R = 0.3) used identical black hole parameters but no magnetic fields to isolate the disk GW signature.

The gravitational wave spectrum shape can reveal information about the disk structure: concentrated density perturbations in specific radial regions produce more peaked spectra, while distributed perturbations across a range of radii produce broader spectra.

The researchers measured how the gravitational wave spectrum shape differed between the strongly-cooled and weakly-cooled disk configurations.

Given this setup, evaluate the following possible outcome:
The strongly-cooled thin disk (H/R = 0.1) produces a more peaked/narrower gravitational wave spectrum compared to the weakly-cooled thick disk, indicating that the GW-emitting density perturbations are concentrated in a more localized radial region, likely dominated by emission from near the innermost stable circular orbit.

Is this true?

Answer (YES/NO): NO